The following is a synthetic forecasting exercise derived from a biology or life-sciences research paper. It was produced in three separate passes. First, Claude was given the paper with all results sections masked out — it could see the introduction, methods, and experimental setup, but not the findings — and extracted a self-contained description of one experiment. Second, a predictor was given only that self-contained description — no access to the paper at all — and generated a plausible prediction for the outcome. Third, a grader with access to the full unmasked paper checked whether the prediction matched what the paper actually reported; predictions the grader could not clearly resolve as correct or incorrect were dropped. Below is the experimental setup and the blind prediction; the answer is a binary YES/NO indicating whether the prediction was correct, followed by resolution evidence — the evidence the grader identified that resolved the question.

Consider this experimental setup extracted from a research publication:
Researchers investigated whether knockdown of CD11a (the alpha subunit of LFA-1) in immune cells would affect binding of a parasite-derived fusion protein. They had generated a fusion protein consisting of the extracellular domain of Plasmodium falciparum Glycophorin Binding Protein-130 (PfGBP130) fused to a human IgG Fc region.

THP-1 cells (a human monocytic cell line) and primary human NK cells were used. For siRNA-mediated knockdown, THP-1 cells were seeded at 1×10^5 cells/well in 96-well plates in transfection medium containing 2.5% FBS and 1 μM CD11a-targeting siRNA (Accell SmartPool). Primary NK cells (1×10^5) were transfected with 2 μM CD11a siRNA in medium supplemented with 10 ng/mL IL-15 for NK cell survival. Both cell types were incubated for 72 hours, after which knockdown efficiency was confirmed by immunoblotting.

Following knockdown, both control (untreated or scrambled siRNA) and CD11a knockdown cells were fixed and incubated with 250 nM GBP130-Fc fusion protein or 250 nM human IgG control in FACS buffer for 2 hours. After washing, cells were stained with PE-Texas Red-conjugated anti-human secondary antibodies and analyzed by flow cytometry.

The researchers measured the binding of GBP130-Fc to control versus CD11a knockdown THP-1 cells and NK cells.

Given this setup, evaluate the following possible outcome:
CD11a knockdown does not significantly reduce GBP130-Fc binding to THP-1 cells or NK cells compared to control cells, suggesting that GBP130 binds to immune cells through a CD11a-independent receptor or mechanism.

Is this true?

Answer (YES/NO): NO